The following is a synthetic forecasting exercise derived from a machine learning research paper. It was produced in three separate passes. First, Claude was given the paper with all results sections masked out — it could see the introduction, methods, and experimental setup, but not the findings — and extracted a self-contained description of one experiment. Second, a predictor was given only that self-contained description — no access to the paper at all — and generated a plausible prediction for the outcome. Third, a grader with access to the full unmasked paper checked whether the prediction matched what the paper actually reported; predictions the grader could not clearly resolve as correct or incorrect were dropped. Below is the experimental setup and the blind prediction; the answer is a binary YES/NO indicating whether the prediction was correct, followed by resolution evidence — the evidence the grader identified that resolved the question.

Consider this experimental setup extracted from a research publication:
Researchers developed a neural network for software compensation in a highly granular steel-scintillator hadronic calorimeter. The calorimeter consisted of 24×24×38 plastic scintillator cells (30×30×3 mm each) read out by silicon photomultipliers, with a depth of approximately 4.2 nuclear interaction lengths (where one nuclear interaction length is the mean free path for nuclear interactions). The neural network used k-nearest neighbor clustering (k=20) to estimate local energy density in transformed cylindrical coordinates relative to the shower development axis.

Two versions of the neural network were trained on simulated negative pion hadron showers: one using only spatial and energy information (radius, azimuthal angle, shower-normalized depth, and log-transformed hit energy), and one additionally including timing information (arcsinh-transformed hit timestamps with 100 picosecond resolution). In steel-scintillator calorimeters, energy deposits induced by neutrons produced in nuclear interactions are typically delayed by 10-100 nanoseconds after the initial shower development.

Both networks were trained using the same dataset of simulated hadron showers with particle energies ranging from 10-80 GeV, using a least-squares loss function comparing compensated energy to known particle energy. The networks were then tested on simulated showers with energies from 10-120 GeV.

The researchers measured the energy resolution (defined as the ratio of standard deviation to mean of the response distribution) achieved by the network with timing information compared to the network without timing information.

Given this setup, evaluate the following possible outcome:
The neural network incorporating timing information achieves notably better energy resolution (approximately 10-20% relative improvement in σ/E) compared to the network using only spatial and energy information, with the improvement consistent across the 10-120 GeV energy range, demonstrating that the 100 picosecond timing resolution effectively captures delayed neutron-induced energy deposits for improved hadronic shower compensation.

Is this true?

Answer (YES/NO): NO